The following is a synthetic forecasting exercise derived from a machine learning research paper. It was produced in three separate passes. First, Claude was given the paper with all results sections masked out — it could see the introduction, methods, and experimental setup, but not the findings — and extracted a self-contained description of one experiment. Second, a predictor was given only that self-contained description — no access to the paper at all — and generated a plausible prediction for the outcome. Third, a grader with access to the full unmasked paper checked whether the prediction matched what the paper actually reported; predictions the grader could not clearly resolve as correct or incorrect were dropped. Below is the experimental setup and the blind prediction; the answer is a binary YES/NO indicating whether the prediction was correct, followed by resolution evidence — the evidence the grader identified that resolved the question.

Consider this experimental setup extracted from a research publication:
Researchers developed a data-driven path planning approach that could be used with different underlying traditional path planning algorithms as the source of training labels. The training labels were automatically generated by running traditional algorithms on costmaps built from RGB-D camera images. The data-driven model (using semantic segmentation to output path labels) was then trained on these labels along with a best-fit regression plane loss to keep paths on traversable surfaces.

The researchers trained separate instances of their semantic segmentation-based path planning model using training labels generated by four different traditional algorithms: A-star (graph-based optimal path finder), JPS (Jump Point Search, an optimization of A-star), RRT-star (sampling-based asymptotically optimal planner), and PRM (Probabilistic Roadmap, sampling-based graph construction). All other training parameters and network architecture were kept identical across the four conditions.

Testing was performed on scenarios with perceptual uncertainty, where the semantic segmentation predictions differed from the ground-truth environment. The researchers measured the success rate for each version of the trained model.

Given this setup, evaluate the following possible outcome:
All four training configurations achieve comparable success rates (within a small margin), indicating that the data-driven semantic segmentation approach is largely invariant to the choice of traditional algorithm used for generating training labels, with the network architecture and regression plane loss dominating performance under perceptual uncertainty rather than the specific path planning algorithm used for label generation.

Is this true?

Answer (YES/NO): NO